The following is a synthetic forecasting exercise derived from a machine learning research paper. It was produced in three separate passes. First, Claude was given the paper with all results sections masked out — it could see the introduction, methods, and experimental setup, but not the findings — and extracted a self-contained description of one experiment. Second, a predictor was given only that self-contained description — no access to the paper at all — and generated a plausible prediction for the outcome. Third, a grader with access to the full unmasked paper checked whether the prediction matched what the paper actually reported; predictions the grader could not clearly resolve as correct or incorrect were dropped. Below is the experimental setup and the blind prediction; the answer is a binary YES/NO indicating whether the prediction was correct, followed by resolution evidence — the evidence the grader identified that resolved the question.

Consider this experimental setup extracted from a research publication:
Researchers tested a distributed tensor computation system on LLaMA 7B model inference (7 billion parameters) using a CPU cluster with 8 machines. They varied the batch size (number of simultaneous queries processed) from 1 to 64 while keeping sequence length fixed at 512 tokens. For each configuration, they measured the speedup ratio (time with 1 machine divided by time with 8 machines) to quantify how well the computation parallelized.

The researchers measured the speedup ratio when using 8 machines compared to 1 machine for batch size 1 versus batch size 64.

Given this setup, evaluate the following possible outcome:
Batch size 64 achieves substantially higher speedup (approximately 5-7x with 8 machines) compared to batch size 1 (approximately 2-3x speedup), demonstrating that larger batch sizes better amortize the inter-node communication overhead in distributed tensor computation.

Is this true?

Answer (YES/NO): NO